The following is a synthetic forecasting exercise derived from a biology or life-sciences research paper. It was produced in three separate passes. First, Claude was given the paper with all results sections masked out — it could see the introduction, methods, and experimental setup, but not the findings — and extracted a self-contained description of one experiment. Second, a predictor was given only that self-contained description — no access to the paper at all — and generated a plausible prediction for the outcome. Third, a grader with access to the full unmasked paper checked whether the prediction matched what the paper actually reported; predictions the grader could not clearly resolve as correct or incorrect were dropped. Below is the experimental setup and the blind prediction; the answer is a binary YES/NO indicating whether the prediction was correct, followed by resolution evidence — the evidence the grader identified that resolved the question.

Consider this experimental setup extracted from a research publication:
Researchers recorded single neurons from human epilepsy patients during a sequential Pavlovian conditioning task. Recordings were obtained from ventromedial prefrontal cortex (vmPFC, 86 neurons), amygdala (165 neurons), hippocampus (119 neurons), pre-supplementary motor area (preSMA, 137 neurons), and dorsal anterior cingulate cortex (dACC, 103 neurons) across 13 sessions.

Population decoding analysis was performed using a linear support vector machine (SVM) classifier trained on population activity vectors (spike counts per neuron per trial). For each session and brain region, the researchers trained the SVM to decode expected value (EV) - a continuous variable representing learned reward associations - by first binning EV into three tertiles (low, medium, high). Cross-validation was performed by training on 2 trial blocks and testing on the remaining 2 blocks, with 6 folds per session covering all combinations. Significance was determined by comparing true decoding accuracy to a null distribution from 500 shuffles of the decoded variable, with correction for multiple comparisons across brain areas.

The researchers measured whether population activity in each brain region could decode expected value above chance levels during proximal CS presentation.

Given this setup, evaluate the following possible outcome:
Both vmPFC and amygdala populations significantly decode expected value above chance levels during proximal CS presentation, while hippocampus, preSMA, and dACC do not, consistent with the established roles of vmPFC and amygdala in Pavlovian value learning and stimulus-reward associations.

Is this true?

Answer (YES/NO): YES